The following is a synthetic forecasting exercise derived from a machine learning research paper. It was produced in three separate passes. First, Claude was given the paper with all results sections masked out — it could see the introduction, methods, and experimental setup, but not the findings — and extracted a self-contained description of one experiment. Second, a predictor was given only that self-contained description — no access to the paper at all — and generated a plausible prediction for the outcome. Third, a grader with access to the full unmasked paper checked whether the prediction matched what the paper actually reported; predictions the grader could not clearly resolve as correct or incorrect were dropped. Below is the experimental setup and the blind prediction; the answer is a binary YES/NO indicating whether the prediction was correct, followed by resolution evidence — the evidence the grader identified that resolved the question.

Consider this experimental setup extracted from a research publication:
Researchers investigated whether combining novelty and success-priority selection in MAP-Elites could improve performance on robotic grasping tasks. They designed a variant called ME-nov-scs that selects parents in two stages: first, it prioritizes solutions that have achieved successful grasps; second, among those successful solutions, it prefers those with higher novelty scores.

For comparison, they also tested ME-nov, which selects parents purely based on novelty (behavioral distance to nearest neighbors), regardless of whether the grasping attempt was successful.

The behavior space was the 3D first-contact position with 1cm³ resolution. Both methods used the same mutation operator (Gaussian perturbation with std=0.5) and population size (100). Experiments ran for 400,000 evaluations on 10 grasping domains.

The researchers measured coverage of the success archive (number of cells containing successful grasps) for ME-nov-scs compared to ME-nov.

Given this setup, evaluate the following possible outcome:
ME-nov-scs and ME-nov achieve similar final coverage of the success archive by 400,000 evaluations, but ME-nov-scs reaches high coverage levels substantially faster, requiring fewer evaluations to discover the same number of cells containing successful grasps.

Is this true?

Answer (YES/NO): NO